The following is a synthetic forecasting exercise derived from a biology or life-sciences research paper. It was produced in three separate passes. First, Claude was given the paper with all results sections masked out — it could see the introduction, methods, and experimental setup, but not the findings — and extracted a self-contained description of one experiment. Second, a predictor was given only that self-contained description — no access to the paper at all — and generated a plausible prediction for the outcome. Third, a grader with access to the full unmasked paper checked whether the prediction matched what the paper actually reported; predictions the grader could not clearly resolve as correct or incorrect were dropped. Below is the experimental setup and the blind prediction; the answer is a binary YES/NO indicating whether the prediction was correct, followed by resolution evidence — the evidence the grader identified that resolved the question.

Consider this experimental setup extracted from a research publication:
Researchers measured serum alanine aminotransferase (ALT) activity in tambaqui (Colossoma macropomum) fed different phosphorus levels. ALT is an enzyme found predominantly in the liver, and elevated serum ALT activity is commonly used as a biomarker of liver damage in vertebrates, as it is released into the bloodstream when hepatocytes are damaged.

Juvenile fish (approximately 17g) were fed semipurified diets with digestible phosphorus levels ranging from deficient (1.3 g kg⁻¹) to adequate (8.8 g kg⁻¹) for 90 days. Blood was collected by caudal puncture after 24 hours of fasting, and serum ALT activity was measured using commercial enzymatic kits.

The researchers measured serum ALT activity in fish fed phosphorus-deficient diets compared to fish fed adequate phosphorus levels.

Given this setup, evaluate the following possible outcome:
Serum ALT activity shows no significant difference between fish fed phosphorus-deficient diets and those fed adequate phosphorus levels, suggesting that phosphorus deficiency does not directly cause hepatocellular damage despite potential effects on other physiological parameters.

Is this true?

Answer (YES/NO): NO